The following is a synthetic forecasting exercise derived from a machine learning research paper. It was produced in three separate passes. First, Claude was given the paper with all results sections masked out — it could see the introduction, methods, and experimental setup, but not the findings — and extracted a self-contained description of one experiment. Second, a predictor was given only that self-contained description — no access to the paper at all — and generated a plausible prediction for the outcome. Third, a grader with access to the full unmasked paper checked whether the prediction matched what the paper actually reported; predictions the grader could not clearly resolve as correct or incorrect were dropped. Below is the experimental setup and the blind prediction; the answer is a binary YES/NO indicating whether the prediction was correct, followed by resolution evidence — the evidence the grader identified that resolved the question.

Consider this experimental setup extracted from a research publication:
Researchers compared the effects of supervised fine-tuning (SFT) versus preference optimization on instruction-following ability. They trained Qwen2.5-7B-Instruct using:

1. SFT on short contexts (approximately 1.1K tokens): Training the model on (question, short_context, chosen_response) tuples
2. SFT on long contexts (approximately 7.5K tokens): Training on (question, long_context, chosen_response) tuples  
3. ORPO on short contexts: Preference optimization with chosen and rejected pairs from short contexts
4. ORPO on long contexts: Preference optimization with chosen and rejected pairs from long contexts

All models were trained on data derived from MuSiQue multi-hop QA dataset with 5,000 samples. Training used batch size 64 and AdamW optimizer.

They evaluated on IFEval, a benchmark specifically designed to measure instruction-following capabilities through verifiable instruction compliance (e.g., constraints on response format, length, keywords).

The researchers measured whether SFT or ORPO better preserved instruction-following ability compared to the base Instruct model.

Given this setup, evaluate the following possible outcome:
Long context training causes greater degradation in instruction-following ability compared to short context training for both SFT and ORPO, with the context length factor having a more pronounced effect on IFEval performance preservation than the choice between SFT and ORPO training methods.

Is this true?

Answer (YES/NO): NO